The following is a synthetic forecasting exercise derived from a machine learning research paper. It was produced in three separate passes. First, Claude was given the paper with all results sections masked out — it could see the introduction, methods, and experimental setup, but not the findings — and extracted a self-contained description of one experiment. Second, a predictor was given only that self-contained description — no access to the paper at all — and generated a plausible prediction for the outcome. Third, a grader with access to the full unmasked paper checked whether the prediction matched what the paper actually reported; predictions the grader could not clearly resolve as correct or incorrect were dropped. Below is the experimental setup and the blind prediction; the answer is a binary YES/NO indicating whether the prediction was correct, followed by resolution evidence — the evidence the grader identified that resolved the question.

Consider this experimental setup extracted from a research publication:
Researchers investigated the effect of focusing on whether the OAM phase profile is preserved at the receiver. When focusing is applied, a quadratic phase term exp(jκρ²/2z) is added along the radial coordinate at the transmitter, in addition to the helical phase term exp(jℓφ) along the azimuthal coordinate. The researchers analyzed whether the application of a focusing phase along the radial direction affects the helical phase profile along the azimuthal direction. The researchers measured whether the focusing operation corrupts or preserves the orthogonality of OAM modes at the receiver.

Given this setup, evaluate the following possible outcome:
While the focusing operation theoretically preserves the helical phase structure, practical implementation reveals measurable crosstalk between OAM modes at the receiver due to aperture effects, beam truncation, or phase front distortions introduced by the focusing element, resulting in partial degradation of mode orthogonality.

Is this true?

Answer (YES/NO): NO